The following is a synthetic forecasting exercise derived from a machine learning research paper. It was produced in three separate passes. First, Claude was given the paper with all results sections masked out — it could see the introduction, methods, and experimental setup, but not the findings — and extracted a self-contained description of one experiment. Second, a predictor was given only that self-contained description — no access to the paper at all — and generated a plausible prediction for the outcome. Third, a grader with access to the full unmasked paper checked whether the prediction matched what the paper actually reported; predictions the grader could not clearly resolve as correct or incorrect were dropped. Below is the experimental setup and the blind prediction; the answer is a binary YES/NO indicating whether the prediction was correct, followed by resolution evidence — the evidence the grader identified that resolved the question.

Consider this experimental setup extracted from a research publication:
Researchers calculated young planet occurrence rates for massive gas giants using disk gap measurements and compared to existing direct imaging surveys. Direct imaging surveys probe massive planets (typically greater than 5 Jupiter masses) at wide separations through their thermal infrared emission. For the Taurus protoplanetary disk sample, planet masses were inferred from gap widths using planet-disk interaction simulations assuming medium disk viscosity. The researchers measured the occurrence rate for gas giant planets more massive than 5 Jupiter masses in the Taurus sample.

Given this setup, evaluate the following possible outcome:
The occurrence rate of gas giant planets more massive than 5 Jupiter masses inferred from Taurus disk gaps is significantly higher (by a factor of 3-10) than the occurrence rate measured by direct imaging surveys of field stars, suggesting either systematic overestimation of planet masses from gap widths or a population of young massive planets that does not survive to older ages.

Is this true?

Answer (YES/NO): NO